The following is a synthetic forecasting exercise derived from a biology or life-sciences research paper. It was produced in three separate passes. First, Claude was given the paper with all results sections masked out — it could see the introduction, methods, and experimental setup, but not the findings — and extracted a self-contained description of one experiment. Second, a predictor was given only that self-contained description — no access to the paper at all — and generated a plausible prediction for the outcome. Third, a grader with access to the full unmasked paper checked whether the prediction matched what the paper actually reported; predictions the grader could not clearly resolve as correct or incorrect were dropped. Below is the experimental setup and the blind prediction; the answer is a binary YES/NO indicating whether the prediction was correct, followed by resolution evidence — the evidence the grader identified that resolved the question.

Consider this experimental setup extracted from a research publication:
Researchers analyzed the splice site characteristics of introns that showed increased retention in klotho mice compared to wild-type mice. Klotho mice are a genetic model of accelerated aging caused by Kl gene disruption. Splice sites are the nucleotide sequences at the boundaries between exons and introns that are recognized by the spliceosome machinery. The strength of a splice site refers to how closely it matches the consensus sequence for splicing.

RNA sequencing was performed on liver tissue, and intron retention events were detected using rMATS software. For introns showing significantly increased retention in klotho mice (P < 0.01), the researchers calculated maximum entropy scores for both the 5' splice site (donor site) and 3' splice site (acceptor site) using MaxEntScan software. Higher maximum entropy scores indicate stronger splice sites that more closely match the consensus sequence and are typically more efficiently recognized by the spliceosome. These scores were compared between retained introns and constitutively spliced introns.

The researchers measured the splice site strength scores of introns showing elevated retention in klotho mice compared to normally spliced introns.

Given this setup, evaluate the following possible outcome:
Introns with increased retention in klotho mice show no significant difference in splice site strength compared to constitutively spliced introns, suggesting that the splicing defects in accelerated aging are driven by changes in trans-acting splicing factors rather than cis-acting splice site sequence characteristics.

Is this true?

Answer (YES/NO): NO